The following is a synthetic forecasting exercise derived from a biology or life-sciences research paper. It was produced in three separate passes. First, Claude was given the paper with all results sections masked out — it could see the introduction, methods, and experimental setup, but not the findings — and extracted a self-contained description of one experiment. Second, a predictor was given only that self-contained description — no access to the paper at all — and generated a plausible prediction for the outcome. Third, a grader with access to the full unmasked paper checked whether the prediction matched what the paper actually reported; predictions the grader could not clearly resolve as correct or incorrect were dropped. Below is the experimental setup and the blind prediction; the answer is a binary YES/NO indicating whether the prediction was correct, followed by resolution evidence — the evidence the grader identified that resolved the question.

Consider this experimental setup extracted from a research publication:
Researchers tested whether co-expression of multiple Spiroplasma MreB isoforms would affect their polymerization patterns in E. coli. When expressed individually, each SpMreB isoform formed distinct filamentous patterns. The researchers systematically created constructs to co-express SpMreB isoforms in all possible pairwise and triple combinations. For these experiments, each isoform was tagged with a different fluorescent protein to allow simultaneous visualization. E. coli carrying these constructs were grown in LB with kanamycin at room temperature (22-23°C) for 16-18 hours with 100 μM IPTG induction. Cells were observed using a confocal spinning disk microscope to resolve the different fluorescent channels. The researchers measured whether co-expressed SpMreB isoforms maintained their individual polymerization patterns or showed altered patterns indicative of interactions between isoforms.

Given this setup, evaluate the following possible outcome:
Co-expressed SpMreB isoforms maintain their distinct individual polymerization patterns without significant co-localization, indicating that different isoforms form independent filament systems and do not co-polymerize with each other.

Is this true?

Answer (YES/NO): NO